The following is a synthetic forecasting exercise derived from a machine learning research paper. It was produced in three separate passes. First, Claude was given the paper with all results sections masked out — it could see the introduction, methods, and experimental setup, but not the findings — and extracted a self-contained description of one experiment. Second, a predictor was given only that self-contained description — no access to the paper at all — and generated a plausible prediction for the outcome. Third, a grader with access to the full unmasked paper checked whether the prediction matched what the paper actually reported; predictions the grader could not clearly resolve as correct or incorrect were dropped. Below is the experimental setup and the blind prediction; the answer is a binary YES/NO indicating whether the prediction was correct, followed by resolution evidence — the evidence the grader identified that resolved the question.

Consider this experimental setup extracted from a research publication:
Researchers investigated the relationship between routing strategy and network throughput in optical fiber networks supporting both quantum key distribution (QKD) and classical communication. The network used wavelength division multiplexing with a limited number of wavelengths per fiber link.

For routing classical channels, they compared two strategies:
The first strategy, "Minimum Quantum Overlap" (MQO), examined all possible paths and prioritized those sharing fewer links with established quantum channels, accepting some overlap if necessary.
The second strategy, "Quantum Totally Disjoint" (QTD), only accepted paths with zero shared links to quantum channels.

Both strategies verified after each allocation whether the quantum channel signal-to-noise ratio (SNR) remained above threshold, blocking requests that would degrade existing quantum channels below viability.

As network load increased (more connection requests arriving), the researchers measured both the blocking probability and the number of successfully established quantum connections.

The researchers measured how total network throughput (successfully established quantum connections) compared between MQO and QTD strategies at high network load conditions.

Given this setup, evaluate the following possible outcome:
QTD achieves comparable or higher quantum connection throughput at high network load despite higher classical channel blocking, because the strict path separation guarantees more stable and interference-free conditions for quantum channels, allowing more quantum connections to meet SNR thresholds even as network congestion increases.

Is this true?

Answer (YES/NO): NO